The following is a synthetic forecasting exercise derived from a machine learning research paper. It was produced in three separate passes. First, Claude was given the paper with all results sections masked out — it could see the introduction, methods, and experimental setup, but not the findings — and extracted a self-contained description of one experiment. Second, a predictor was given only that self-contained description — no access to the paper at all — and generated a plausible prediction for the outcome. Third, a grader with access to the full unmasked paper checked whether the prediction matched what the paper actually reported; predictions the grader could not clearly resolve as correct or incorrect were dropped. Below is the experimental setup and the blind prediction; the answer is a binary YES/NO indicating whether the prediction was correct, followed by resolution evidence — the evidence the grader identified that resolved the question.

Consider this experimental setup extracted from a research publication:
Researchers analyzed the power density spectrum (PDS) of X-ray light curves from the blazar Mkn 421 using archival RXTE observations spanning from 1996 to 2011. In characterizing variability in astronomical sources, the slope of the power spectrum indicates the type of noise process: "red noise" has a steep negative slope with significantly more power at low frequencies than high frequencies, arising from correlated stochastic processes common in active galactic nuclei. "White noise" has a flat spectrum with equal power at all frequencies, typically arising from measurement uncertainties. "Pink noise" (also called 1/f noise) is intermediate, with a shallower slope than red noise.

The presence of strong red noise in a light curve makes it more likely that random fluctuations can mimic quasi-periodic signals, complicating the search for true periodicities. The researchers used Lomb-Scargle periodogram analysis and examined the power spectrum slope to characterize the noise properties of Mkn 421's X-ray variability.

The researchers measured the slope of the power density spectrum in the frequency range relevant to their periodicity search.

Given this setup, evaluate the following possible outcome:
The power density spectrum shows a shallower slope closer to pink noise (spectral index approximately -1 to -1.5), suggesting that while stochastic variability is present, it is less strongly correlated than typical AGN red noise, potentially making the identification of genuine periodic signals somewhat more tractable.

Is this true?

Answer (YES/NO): NO